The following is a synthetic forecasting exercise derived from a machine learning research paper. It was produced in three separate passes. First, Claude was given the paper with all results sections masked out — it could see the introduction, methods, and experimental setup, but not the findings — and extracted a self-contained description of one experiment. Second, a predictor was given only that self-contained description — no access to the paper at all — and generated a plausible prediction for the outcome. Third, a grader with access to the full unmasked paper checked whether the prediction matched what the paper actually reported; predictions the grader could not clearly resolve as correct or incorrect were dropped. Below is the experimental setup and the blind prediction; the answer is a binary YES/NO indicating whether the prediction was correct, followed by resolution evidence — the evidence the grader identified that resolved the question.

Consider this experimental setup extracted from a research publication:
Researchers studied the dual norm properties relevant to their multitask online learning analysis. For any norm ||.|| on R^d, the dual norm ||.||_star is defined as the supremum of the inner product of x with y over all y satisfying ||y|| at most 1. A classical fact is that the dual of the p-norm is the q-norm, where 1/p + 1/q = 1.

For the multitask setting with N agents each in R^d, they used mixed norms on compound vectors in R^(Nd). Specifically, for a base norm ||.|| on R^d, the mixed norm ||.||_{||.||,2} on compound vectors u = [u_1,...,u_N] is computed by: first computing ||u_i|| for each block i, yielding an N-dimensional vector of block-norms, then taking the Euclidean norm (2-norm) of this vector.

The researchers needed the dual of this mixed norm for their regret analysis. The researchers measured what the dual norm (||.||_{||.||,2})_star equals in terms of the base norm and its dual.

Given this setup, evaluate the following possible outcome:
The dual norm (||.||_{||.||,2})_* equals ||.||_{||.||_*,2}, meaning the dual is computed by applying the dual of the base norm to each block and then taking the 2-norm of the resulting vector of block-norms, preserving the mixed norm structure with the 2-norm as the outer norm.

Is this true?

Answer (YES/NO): YES